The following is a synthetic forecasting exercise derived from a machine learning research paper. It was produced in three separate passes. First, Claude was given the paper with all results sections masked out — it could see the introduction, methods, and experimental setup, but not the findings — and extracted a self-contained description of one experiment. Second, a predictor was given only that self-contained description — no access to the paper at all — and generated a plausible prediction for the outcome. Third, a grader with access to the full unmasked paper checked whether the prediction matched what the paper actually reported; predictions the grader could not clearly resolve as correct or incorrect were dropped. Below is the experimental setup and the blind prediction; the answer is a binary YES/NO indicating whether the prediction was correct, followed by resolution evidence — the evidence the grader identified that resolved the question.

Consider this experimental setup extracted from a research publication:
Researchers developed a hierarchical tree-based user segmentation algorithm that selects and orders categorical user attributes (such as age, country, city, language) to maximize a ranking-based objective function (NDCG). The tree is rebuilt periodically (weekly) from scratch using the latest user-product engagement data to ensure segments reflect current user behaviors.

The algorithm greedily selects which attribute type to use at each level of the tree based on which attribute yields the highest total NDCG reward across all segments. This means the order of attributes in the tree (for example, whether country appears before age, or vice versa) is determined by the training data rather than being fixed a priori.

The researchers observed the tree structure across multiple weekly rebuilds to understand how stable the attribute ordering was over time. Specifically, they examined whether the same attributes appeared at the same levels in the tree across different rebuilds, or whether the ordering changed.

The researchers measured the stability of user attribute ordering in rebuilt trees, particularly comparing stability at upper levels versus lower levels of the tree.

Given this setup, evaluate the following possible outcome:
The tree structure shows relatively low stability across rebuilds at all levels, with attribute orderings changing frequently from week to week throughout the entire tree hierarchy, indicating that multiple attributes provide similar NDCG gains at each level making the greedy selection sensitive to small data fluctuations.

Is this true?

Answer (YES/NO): NO